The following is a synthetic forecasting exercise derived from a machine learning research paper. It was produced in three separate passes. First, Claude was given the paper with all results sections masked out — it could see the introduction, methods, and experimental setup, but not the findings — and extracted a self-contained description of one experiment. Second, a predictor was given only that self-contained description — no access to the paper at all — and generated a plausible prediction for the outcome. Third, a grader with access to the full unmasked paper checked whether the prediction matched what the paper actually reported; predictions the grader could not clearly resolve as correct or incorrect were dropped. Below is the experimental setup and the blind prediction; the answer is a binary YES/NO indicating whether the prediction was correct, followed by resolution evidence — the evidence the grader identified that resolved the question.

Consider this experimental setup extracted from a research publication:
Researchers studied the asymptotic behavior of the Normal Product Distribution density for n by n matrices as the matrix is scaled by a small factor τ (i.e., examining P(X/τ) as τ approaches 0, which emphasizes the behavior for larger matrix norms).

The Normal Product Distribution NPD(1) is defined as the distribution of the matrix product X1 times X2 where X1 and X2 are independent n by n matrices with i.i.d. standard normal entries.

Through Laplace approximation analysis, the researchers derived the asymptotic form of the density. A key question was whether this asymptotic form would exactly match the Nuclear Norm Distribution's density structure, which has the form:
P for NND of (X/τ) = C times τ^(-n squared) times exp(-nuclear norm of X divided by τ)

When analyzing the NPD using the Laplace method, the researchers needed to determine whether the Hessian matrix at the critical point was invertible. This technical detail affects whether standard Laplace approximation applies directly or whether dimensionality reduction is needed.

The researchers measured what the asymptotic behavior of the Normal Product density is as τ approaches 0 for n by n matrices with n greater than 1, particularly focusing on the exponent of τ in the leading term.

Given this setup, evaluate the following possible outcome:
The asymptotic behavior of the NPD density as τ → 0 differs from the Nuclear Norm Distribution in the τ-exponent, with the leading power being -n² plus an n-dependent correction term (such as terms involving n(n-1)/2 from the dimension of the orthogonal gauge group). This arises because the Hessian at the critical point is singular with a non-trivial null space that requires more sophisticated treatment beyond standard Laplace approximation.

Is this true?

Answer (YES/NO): NO